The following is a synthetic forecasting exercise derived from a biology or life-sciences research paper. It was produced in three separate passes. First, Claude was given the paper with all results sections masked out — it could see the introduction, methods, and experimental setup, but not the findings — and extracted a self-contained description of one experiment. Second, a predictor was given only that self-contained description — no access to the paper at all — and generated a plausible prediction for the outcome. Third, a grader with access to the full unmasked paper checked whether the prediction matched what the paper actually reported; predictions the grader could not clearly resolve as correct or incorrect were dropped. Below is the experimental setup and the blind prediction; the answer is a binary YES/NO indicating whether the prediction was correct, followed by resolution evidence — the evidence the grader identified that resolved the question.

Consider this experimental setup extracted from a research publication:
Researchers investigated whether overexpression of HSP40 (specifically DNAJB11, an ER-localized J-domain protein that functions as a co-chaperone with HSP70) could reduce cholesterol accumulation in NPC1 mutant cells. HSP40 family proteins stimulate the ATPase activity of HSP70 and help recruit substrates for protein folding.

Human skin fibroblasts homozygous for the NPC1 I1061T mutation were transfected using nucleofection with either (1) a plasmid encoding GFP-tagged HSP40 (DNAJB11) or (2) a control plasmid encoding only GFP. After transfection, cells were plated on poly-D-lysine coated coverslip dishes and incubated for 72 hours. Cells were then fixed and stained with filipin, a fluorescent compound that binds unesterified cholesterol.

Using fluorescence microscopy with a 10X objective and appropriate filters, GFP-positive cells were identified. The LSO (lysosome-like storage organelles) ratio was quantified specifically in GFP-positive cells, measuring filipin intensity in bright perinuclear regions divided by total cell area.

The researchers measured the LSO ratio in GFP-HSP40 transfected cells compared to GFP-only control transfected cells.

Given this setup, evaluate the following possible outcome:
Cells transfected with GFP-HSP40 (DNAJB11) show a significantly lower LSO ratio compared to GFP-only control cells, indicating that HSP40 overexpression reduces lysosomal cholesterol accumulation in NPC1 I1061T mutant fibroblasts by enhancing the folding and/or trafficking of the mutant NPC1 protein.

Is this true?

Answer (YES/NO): YES